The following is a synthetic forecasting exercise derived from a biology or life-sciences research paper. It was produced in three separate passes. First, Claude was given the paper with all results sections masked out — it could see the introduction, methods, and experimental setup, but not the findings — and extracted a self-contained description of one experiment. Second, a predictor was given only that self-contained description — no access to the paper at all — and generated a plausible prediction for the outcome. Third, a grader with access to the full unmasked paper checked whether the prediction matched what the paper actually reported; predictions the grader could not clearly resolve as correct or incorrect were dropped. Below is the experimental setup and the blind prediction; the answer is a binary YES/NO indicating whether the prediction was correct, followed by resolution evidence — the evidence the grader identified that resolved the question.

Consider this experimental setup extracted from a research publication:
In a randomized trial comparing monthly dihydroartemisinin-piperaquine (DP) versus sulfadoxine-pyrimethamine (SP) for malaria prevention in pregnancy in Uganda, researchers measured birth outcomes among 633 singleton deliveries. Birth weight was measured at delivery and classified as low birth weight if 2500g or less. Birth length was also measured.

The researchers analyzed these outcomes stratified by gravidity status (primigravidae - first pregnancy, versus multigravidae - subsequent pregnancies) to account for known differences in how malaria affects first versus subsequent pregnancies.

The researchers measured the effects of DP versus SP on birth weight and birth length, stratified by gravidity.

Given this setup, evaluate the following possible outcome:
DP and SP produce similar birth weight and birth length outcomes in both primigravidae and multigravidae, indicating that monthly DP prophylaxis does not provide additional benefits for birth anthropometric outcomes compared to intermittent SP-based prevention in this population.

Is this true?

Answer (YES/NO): NO